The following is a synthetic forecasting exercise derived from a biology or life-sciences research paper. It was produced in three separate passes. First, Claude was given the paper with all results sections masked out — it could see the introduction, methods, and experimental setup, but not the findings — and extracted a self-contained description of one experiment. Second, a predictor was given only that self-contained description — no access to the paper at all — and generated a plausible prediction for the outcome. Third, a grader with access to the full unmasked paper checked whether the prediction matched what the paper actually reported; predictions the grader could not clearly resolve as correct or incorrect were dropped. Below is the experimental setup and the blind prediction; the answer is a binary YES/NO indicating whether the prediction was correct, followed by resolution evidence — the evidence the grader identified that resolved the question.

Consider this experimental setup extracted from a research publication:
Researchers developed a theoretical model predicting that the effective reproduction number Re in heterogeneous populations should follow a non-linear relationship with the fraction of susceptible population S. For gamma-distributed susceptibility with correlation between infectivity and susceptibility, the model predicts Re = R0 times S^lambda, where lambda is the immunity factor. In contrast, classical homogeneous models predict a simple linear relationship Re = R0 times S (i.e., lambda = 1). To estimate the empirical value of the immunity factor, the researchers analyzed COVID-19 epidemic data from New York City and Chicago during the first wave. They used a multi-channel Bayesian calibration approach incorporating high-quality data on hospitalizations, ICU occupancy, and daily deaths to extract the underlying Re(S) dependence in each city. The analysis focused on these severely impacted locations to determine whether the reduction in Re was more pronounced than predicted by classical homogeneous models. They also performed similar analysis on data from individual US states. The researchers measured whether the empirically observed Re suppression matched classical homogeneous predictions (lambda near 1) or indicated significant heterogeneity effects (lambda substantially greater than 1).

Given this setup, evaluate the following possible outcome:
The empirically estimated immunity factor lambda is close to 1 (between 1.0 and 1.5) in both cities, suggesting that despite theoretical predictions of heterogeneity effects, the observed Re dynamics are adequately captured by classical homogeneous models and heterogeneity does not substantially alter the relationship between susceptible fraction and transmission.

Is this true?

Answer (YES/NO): NO